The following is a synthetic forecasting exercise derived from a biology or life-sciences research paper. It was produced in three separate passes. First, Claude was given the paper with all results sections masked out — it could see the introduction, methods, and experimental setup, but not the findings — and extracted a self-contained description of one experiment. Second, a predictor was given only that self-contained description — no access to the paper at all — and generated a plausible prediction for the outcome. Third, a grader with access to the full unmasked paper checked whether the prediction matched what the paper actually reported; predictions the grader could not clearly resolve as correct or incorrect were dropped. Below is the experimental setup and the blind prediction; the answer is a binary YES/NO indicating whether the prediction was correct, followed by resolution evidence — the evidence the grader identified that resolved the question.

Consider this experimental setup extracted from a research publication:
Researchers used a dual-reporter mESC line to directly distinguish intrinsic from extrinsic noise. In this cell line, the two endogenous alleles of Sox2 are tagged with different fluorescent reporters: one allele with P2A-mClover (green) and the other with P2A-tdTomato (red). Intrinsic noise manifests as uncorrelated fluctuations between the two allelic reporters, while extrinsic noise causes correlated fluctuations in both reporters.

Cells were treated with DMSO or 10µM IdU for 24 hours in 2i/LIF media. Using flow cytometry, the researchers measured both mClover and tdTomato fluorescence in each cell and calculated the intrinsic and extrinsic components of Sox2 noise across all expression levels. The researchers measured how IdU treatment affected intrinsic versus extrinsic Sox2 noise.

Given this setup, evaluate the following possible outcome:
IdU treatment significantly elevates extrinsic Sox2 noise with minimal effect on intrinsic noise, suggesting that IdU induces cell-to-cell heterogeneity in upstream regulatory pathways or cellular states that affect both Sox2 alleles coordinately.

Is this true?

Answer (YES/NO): NO